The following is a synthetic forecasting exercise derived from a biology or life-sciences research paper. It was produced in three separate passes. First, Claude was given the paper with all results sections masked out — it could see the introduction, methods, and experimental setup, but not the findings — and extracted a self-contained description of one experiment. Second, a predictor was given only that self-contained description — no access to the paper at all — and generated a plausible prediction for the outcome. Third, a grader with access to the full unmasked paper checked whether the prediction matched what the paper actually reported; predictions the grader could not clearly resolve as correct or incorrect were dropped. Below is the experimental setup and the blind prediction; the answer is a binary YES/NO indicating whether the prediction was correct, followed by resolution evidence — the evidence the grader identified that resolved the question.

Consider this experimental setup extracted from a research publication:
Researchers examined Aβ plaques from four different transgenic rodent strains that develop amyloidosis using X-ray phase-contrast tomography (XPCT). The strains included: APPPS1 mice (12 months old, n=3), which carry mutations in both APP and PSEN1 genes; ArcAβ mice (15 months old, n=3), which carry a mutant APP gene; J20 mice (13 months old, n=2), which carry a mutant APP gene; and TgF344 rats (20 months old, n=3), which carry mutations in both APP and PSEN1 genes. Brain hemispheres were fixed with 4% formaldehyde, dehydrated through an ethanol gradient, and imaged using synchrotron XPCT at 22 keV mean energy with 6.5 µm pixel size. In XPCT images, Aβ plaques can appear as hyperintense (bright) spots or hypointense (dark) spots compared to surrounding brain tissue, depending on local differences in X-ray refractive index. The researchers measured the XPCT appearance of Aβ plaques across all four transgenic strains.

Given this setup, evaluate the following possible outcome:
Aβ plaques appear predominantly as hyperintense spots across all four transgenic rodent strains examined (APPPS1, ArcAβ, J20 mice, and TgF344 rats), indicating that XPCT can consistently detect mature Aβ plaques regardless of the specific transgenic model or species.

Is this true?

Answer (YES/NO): NO